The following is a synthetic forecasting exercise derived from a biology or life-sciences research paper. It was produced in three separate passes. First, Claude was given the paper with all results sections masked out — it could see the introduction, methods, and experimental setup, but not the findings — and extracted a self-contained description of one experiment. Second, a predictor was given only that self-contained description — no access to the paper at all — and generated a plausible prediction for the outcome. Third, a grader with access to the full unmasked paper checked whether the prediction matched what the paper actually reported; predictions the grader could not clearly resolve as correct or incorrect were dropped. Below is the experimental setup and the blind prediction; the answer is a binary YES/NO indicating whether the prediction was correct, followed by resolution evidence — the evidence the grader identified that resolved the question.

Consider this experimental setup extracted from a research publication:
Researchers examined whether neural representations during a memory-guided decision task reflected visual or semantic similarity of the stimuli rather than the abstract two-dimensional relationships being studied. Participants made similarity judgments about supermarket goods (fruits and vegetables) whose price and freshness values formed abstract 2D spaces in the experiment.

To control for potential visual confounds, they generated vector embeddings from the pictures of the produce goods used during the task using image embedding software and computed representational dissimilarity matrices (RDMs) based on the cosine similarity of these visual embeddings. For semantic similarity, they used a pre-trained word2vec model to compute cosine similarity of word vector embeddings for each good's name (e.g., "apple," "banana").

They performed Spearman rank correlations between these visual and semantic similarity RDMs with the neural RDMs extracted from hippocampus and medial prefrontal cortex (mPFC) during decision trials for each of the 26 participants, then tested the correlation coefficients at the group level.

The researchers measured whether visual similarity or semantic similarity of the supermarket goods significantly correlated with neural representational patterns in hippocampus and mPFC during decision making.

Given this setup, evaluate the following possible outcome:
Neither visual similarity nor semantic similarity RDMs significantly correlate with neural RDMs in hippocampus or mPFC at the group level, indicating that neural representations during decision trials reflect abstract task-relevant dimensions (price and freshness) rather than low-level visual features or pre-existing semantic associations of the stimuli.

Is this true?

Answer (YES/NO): YES